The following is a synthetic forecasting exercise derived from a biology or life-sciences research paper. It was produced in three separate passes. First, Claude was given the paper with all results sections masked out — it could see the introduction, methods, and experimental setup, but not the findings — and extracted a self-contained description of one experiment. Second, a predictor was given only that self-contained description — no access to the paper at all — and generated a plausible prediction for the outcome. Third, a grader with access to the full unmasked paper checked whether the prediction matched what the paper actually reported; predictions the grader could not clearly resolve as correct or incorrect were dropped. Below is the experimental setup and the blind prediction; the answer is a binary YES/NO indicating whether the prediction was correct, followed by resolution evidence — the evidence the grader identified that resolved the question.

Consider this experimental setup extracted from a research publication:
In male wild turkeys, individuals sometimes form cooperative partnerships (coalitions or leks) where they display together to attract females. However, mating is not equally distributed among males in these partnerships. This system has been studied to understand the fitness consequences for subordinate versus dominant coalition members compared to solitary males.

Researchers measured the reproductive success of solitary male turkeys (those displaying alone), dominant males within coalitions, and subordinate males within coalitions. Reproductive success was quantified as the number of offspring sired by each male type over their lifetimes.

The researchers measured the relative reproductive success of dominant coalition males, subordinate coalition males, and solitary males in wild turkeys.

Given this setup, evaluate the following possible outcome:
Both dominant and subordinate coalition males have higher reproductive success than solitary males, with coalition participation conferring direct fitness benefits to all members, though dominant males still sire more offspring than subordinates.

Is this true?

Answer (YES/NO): NO